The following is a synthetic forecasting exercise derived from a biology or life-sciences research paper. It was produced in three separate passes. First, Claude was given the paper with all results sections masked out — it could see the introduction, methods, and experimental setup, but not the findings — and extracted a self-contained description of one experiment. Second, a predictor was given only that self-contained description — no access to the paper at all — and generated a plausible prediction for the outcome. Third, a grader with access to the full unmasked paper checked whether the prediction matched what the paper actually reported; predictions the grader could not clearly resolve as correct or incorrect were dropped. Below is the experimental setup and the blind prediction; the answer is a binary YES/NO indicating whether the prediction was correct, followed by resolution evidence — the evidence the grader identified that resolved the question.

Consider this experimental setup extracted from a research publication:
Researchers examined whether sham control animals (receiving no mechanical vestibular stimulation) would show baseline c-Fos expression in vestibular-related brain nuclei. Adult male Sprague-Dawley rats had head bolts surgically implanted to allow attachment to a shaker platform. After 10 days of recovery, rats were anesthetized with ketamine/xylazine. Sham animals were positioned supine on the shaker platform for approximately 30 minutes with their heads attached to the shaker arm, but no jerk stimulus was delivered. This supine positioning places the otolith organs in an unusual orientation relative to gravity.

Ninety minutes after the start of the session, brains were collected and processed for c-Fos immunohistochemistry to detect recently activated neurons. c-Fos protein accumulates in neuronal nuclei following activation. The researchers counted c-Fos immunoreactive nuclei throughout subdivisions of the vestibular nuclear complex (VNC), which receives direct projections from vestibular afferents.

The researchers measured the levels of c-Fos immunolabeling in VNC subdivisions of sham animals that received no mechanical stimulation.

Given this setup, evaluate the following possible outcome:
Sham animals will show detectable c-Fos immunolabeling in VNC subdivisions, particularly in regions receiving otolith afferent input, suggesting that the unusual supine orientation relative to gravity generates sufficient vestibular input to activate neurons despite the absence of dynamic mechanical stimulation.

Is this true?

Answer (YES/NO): YES